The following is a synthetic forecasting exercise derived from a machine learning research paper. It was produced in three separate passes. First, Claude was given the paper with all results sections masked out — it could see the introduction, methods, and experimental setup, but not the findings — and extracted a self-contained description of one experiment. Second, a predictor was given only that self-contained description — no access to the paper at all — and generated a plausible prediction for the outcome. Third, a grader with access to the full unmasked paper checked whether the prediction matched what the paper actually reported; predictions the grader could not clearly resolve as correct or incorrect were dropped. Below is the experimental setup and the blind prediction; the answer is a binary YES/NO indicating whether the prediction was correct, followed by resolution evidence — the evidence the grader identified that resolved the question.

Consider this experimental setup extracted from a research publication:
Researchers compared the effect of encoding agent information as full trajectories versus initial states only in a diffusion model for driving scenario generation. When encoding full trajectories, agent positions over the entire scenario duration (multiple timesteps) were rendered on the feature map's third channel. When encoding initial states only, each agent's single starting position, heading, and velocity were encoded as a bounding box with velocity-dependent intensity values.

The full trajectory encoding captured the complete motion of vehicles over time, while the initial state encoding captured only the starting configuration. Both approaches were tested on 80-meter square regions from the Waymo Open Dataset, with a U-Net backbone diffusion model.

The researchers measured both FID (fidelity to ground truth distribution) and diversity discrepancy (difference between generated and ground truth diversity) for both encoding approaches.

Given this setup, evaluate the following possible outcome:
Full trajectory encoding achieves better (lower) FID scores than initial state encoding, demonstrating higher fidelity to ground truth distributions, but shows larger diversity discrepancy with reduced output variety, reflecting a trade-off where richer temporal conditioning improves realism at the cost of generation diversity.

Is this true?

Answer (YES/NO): NO